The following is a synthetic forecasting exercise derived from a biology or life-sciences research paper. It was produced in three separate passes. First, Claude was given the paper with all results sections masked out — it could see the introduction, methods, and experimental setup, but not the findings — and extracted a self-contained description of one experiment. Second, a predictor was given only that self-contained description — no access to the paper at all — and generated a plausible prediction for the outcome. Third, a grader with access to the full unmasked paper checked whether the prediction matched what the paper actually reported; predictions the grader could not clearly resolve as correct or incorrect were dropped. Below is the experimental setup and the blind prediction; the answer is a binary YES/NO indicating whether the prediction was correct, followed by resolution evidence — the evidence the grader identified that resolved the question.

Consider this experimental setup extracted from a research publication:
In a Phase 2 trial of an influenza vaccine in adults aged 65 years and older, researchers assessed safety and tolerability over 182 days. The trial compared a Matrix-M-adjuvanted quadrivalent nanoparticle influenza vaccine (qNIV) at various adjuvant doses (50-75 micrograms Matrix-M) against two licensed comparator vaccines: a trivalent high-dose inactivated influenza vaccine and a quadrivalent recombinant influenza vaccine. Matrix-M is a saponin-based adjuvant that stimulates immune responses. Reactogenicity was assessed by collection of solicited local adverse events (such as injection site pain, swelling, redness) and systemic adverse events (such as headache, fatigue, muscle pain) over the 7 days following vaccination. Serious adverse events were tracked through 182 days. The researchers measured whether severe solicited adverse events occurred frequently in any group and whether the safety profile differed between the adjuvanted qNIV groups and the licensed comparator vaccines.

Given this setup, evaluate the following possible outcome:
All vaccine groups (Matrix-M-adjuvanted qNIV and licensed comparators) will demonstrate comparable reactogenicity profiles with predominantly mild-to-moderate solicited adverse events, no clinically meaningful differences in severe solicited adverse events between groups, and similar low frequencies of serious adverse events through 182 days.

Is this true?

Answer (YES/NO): NO